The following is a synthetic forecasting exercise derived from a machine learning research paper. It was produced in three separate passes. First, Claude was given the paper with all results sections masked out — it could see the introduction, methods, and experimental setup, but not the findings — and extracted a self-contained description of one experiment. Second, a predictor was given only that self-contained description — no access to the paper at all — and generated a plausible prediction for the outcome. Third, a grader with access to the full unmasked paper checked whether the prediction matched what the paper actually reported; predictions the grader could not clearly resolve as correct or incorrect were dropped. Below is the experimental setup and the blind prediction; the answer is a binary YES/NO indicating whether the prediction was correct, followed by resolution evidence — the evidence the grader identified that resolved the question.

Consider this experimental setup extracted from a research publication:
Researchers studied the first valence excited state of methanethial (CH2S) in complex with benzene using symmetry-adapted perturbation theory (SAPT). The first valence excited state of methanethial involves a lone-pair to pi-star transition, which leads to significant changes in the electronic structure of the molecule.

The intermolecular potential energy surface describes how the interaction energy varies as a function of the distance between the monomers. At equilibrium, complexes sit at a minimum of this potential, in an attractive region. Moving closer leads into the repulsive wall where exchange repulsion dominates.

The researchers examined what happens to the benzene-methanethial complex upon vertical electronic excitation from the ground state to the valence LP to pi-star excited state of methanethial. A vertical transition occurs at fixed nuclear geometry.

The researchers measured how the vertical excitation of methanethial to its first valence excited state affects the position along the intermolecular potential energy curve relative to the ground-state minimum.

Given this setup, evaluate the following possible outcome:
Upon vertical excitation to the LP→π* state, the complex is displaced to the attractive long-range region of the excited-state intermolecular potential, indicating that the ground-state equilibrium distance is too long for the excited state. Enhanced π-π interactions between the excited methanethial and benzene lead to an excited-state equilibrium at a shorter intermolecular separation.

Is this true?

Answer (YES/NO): NO